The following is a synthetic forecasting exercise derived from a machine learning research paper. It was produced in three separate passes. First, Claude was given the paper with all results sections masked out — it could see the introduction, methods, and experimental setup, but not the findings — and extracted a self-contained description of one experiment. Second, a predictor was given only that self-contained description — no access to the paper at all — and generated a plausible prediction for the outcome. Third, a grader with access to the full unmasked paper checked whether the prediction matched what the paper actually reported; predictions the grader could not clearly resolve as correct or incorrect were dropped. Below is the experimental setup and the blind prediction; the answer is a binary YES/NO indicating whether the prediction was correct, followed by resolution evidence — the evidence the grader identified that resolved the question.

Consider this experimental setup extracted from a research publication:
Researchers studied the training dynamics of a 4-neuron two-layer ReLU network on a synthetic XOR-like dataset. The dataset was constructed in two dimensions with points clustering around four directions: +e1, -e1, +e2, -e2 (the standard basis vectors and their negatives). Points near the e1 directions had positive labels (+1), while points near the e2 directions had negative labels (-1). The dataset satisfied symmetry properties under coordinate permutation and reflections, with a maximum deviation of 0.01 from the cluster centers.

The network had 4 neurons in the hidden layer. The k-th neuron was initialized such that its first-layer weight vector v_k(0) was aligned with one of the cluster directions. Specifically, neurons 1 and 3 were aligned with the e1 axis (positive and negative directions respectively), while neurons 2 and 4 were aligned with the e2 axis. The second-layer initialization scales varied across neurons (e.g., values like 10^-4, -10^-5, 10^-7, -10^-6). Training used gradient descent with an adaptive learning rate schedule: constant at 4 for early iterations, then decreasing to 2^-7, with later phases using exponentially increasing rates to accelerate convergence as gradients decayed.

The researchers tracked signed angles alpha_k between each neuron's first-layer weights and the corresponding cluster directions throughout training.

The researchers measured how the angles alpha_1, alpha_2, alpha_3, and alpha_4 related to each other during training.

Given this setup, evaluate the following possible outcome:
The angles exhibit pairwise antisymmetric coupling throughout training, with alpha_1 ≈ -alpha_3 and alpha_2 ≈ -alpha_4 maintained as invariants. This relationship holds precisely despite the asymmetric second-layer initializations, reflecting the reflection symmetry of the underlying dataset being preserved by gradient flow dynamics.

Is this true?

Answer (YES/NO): NO